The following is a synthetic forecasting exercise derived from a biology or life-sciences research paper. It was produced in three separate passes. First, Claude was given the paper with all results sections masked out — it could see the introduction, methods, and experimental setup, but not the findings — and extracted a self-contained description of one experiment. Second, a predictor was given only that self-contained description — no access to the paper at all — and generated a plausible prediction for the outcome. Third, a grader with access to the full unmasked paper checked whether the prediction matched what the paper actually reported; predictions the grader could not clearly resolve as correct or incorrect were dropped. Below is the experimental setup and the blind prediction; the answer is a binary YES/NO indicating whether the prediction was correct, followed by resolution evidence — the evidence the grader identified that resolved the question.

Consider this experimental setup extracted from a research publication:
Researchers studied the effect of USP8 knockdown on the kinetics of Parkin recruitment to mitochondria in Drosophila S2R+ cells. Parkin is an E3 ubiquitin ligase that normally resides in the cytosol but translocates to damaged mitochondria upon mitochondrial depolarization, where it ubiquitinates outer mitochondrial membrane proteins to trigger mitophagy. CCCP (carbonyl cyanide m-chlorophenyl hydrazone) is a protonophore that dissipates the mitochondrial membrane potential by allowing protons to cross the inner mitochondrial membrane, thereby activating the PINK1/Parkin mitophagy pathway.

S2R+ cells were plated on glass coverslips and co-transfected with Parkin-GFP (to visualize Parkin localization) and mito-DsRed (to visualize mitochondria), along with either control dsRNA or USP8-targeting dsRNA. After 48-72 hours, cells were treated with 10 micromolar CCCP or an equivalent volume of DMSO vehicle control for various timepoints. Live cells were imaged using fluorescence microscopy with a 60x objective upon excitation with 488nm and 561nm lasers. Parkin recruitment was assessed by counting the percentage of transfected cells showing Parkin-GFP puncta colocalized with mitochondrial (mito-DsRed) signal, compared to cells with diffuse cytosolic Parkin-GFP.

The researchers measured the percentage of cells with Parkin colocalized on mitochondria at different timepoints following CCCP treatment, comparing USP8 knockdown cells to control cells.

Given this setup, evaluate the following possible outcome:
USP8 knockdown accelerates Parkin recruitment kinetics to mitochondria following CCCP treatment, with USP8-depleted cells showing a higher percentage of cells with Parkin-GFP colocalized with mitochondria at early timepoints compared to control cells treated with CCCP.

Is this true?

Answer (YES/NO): NO